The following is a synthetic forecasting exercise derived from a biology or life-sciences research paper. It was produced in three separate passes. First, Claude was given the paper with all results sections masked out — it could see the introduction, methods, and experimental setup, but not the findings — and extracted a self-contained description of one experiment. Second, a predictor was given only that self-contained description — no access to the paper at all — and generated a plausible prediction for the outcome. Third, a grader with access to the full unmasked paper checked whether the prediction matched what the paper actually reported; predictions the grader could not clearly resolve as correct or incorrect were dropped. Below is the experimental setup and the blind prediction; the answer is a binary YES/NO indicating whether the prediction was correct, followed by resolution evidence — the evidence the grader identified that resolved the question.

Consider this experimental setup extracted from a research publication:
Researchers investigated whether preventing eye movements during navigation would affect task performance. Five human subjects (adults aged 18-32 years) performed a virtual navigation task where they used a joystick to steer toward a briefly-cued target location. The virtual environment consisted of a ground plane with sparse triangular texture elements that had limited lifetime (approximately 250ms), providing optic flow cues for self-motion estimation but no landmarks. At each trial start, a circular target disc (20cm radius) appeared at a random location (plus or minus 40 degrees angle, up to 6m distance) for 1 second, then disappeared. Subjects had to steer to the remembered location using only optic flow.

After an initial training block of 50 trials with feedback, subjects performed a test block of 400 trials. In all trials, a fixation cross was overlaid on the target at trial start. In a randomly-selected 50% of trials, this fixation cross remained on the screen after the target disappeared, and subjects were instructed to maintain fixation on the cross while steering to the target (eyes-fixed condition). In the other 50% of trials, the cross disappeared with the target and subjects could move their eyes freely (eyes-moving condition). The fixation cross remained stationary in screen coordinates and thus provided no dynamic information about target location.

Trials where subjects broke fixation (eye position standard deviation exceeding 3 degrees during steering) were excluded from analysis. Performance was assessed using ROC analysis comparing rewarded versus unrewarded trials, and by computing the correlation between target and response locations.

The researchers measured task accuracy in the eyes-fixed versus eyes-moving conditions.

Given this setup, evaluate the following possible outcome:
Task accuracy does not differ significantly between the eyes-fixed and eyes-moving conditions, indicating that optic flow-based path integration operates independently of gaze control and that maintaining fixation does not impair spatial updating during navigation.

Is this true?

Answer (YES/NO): NO